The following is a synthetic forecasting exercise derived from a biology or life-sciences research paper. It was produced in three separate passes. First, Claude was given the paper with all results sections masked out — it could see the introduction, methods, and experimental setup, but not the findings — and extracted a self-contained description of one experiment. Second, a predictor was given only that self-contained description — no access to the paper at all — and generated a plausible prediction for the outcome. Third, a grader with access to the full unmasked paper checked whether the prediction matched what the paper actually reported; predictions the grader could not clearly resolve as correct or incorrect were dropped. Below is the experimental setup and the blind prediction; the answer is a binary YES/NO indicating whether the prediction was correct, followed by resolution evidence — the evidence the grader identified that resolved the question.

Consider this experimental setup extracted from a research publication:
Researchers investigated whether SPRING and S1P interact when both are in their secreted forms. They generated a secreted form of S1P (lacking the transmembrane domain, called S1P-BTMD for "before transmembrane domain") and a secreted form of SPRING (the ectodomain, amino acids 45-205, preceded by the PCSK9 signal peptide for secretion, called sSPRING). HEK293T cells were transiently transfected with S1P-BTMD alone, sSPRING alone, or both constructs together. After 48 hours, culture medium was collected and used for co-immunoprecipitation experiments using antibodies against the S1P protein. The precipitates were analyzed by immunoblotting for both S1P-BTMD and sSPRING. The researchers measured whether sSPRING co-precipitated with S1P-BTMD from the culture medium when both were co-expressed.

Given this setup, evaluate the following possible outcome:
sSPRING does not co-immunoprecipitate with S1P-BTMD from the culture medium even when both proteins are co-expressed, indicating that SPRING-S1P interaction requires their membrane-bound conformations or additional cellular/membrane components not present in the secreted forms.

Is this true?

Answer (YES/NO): NO